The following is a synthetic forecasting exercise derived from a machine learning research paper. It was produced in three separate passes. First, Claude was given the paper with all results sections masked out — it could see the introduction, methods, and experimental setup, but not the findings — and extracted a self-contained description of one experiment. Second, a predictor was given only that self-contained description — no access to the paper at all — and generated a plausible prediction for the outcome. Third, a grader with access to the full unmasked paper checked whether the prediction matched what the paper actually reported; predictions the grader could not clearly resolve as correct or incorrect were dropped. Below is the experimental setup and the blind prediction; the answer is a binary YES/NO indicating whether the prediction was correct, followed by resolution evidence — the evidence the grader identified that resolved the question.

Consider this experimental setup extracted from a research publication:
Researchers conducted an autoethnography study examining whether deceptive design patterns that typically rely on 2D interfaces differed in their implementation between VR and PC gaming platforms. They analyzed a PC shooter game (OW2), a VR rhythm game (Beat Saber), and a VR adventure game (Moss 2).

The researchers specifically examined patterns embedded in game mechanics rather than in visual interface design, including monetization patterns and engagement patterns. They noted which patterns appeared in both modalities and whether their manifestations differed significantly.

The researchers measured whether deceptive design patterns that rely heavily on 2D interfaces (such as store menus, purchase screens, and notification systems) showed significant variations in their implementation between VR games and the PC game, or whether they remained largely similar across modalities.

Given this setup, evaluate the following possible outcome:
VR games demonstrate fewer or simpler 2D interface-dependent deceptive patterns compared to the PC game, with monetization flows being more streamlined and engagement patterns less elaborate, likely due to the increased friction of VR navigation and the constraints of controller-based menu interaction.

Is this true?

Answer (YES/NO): NO